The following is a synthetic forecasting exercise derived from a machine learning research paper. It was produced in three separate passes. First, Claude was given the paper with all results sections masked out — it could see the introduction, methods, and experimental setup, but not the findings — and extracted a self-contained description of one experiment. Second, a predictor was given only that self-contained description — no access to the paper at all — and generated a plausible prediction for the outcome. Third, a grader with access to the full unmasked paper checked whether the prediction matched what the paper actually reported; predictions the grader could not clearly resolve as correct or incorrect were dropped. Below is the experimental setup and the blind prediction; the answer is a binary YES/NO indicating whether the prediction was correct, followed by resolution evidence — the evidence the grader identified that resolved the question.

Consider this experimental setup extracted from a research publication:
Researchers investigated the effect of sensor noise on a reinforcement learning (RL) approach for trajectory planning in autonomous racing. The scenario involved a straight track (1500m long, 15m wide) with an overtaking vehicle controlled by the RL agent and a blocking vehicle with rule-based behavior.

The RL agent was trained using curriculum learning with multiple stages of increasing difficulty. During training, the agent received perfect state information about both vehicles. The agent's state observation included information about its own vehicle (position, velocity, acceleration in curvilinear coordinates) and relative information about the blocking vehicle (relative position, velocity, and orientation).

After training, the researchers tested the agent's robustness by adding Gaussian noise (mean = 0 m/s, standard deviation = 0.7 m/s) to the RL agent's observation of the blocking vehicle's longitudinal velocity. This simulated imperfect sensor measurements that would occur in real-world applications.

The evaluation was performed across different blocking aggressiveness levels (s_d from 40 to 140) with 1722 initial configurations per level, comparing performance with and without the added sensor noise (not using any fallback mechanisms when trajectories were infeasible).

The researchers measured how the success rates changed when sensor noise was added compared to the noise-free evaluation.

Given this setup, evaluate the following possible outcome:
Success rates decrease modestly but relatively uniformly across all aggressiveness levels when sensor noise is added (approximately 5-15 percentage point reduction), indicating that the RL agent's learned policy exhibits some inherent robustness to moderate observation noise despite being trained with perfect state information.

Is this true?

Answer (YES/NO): NO